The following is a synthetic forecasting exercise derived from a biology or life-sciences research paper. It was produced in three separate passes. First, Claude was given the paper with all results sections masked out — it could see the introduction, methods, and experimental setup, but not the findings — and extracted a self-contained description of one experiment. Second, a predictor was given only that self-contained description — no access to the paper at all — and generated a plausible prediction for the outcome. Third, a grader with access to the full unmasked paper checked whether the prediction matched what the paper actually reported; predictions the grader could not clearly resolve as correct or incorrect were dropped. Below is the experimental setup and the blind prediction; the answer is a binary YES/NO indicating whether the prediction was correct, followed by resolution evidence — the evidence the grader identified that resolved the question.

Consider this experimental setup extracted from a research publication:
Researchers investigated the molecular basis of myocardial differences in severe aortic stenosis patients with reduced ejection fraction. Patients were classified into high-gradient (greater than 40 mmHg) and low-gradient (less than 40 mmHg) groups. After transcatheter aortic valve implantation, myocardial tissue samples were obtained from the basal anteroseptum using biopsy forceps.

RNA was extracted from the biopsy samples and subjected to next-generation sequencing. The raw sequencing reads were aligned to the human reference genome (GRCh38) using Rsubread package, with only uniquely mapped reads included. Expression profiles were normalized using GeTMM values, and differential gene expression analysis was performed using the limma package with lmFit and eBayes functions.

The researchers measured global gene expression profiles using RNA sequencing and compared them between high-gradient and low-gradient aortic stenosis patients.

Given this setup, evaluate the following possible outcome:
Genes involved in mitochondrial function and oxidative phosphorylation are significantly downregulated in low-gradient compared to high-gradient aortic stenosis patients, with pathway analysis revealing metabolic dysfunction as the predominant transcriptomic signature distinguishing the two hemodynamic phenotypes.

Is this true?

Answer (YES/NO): NO